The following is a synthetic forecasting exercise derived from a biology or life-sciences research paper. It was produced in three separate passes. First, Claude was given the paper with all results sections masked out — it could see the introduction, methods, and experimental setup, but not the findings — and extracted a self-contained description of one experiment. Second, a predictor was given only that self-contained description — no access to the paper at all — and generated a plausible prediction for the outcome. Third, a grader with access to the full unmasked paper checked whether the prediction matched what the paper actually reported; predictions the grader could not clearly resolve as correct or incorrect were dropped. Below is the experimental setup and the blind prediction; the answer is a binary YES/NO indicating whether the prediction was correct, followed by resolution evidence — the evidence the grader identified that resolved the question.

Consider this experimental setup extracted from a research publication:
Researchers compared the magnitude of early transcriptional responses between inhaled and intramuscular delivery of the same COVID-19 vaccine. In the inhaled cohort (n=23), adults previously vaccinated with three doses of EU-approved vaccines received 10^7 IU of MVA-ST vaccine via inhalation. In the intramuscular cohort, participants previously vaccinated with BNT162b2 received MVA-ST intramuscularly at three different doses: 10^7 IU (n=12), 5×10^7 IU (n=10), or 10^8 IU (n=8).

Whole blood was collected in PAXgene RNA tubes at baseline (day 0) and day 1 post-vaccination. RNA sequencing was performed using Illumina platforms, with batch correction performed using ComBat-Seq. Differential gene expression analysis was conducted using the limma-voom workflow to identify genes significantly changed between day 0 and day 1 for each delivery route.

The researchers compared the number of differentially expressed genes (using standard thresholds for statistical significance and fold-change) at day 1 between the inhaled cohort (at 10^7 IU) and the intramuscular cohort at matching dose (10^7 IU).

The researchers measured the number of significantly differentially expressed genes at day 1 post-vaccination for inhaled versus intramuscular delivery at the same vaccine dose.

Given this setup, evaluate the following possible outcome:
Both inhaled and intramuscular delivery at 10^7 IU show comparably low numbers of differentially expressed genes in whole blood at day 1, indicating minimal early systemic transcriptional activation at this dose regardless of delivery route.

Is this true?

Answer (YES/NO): NO